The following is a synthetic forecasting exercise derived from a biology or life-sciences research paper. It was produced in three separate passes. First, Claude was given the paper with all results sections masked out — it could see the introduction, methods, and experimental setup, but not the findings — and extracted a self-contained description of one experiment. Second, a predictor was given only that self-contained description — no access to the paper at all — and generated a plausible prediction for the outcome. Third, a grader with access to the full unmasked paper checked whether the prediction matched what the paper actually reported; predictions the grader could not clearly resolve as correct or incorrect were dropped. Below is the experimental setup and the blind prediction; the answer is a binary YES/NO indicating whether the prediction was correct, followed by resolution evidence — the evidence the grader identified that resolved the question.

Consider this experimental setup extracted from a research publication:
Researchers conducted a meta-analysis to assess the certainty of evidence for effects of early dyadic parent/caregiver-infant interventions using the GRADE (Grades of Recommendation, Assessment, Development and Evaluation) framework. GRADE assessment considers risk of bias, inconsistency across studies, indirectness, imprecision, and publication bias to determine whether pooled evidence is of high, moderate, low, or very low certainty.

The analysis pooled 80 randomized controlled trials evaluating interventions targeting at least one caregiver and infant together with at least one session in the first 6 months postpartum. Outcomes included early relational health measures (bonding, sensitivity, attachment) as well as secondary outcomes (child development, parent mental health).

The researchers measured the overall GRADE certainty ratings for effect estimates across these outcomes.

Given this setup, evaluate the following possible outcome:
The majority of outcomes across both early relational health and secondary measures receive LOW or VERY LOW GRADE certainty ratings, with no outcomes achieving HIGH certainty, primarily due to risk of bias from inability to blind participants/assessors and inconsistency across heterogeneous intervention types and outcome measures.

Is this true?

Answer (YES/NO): YES